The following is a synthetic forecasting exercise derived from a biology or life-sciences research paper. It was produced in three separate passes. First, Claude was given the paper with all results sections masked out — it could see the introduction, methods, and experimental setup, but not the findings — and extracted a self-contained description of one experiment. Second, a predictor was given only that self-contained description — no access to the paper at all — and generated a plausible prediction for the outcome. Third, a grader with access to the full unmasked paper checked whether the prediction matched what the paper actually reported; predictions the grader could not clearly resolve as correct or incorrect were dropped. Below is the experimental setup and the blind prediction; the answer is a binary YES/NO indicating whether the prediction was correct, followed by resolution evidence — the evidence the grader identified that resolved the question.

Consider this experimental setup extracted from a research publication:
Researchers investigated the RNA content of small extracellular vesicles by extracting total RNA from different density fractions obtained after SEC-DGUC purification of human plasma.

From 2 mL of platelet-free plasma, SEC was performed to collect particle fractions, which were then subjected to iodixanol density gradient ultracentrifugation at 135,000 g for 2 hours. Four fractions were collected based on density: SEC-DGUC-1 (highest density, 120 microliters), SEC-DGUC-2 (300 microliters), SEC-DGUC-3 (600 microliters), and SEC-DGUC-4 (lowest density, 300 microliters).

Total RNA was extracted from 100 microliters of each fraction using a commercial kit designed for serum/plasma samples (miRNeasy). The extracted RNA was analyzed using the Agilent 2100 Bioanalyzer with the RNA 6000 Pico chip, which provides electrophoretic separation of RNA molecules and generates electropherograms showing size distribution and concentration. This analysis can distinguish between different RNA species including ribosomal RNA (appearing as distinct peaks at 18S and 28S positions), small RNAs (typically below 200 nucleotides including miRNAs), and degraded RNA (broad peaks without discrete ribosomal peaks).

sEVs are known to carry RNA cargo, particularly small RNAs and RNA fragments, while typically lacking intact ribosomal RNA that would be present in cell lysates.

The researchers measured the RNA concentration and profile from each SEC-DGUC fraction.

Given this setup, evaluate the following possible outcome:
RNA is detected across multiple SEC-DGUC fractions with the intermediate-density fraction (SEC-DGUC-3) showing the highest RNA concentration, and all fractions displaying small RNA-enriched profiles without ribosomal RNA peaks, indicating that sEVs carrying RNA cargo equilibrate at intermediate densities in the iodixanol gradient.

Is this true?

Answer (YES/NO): NO